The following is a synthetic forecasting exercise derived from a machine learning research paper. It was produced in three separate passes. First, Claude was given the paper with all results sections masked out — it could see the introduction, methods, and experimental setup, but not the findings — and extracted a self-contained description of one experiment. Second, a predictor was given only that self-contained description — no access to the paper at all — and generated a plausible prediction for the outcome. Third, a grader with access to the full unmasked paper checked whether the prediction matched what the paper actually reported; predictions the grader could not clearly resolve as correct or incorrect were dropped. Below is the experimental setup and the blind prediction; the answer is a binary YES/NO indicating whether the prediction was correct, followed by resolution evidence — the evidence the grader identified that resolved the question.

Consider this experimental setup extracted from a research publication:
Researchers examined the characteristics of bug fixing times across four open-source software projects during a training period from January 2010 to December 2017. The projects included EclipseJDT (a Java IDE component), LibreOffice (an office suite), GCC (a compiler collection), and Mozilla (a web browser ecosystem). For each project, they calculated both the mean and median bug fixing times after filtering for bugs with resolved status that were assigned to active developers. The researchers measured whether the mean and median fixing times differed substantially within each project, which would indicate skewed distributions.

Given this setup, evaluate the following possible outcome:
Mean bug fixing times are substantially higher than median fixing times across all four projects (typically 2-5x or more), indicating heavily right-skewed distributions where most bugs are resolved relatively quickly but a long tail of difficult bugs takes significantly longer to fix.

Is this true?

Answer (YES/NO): YES